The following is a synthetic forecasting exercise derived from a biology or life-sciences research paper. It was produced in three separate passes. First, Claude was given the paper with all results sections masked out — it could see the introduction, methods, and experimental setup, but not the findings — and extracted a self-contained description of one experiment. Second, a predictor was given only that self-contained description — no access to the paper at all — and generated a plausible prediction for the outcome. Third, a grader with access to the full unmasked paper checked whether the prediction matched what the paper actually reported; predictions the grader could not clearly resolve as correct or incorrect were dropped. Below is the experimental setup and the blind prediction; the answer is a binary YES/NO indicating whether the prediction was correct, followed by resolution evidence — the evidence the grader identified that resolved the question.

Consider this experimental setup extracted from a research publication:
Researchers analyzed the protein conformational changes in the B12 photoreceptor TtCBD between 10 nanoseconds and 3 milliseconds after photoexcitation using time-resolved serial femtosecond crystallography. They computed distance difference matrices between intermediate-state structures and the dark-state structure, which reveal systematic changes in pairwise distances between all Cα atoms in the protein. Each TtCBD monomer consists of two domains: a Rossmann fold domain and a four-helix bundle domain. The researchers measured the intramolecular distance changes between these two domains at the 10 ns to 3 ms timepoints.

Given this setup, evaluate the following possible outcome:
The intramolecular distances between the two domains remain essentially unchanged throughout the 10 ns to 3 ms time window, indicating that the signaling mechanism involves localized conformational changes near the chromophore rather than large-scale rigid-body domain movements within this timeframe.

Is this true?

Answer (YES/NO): NO